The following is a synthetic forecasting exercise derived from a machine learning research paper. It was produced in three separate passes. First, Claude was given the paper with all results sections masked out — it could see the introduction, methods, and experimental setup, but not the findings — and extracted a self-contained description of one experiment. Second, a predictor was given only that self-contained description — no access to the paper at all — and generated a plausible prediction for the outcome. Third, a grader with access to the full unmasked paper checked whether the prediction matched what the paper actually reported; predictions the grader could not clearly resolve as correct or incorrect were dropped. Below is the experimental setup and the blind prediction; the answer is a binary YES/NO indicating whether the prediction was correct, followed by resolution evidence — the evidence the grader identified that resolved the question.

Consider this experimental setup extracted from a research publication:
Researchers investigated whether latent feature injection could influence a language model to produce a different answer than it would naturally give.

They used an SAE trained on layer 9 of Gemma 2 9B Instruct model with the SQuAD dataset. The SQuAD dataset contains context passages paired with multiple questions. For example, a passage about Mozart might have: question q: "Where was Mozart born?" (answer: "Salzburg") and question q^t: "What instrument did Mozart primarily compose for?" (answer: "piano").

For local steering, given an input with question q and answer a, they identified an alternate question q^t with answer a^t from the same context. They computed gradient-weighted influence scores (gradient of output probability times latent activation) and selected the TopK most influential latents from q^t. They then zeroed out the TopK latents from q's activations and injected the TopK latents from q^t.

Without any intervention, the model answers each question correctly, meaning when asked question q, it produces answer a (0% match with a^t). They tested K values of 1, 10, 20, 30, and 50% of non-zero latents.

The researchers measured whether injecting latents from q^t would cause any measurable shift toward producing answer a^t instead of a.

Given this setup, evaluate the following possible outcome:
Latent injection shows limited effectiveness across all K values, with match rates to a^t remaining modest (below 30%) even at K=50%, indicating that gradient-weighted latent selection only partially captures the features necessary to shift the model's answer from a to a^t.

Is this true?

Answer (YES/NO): YES